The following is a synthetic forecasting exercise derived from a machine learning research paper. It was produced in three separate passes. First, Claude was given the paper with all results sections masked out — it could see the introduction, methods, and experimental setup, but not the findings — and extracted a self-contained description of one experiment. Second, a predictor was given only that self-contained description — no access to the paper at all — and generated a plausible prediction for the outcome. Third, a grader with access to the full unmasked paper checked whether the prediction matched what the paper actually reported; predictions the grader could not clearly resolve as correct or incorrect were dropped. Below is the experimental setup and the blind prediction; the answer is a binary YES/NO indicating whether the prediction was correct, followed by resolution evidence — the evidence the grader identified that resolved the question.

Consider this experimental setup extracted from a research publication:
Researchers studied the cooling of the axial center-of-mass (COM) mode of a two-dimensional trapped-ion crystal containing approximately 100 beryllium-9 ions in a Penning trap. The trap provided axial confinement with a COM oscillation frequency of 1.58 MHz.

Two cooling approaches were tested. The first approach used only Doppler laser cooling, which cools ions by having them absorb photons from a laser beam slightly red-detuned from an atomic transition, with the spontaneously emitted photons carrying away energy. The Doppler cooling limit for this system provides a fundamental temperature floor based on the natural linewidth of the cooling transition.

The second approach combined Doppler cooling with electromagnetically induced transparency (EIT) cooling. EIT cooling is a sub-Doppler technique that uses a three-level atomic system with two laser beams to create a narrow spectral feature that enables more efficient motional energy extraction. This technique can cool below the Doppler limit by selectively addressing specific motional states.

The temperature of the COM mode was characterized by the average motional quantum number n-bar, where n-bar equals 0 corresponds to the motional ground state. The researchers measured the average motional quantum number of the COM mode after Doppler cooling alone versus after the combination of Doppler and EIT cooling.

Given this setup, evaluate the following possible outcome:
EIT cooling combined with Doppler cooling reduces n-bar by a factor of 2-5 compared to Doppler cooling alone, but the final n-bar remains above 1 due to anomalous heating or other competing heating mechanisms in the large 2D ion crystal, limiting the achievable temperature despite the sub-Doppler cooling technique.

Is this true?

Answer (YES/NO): NO